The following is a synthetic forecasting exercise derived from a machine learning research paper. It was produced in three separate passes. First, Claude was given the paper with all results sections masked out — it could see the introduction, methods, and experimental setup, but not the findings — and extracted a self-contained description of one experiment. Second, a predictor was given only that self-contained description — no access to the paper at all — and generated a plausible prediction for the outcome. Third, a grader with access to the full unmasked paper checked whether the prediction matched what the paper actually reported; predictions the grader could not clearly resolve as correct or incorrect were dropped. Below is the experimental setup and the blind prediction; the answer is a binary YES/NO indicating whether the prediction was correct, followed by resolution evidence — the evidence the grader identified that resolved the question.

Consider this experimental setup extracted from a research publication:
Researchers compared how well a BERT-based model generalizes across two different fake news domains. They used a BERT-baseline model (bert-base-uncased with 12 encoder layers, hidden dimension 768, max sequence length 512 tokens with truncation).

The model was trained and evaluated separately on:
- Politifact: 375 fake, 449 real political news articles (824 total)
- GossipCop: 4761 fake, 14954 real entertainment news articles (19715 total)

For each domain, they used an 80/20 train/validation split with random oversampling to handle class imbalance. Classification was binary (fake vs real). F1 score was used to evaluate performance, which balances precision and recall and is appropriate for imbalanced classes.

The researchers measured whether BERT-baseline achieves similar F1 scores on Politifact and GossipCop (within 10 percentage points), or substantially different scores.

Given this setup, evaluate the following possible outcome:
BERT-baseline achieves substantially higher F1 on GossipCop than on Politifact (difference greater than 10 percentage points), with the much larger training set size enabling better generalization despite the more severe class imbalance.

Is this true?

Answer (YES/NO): NO